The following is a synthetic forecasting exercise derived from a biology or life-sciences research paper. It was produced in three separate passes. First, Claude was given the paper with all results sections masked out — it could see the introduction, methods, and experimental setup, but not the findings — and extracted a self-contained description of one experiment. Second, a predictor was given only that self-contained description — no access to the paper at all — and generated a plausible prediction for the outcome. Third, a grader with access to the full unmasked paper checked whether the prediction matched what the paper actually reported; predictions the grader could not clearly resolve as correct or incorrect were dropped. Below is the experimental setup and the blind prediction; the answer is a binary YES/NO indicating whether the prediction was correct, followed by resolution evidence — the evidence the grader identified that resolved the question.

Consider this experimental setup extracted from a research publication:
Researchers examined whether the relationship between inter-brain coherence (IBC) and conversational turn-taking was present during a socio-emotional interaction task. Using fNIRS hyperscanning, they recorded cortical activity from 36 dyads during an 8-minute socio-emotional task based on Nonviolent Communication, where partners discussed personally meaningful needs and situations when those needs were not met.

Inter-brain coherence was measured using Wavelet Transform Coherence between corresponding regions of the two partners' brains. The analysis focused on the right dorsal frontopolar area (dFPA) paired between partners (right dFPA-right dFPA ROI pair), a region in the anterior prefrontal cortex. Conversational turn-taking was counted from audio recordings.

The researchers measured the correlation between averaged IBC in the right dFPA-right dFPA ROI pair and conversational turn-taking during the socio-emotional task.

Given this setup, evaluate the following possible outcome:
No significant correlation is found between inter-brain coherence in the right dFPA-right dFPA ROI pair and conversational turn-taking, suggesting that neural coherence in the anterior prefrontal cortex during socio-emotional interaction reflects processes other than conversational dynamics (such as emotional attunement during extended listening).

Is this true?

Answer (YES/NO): NO